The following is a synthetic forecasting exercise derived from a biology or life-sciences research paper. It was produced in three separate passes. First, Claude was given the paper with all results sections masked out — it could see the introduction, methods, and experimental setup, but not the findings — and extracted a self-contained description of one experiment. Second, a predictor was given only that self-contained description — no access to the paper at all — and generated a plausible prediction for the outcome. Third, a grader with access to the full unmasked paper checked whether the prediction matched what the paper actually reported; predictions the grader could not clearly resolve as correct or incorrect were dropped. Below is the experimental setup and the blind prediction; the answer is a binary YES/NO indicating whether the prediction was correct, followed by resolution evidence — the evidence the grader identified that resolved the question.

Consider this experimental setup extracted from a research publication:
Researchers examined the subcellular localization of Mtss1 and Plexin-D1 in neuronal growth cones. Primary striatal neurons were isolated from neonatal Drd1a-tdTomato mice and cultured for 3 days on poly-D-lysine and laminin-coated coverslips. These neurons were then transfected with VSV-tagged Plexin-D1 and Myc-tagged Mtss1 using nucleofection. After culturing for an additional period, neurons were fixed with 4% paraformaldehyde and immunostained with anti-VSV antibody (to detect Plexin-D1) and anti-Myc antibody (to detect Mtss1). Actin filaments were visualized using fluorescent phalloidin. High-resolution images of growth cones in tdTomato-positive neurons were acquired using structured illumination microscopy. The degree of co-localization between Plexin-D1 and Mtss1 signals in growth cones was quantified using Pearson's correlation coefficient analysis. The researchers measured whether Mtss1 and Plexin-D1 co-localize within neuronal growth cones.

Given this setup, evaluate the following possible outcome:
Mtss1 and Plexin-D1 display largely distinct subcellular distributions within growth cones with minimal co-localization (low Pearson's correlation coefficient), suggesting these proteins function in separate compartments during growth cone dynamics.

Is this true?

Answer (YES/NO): NO